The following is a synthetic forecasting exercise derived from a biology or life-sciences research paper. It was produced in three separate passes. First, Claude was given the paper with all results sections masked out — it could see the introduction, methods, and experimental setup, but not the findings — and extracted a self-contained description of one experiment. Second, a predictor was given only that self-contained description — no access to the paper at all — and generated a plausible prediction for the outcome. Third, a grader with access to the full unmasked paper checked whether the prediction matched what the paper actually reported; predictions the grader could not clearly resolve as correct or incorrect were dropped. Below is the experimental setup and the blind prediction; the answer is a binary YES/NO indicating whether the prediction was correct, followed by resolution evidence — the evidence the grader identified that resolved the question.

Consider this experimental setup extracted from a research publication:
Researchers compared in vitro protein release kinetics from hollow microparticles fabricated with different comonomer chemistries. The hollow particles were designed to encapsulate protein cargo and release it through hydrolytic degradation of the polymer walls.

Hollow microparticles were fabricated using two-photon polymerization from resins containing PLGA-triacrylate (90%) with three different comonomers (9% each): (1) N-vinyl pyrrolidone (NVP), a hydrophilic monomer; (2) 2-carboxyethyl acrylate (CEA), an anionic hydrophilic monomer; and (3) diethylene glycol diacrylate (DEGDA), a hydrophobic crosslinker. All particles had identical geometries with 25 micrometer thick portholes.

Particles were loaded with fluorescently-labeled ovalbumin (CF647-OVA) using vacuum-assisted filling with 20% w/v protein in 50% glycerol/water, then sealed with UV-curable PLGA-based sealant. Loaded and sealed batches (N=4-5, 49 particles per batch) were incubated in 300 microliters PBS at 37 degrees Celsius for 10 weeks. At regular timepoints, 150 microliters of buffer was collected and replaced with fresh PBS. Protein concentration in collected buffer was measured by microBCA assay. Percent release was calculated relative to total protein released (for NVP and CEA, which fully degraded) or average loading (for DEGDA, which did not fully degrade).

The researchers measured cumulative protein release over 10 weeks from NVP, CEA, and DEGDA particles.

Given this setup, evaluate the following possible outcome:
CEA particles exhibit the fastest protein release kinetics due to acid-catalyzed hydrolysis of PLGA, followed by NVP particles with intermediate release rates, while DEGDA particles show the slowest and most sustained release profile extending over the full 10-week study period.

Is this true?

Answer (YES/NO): NO